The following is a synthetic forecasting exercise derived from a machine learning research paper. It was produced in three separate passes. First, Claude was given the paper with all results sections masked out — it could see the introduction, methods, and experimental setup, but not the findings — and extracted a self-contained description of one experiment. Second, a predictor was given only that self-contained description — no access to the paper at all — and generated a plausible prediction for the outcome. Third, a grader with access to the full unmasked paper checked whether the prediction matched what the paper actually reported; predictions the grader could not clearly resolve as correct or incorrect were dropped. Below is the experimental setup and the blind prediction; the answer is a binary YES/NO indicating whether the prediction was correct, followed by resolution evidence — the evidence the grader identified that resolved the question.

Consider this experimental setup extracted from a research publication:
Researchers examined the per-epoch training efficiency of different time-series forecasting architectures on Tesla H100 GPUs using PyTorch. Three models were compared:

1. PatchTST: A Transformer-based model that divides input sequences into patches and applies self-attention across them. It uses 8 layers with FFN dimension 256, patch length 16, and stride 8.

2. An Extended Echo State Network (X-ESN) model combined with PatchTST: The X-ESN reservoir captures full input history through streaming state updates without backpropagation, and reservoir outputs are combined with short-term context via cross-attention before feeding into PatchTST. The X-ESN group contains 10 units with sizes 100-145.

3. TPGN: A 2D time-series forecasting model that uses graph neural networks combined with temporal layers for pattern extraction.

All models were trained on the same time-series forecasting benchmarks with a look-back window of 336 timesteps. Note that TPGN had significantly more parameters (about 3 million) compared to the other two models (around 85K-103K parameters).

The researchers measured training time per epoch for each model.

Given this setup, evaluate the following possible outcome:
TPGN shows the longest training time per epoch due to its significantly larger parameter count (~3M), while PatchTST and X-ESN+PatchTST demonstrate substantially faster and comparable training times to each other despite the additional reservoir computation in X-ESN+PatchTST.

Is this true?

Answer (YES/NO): NO